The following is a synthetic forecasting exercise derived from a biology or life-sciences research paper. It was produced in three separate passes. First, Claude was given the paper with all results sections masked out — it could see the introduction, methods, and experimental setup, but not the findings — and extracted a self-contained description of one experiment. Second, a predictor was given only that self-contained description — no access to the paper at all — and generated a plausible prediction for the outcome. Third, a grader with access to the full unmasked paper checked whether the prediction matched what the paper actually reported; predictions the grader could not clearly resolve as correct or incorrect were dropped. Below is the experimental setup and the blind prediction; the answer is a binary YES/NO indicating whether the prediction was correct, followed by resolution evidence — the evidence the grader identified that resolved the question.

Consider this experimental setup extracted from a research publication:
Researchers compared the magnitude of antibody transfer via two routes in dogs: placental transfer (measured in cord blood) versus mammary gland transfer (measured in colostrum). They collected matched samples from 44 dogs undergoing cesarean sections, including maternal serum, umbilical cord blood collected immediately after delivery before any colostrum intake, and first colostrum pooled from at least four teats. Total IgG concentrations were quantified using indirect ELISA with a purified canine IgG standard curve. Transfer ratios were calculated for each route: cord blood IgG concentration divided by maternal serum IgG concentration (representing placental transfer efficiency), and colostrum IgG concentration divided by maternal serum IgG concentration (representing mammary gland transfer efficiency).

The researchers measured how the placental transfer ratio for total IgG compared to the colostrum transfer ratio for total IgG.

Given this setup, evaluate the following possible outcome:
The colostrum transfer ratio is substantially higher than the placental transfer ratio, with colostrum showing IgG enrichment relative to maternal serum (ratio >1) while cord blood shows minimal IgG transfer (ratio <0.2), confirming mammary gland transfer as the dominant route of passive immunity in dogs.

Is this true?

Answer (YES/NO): YES